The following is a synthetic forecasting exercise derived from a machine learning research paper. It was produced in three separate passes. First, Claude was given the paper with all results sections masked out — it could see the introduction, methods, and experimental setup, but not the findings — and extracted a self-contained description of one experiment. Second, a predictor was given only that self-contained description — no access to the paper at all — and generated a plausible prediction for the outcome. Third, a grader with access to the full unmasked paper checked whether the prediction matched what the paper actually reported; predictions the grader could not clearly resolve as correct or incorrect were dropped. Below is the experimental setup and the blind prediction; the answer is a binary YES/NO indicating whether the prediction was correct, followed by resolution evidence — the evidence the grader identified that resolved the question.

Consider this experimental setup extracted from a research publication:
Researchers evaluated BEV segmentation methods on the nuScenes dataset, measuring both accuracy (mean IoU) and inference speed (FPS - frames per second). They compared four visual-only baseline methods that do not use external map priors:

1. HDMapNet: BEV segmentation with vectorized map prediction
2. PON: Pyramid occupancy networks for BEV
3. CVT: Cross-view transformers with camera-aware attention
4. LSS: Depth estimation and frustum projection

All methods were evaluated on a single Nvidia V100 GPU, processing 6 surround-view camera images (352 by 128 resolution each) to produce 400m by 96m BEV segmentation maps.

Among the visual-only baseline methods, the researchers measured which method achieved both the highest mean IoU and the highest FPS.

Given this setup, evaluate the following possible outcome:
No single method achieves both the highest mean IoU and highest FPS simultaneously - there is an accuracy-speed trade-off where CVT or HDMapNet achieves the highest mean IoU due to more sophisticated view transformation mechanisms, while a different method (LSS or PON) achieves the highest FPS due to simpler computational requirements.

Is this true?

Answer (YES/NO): NO